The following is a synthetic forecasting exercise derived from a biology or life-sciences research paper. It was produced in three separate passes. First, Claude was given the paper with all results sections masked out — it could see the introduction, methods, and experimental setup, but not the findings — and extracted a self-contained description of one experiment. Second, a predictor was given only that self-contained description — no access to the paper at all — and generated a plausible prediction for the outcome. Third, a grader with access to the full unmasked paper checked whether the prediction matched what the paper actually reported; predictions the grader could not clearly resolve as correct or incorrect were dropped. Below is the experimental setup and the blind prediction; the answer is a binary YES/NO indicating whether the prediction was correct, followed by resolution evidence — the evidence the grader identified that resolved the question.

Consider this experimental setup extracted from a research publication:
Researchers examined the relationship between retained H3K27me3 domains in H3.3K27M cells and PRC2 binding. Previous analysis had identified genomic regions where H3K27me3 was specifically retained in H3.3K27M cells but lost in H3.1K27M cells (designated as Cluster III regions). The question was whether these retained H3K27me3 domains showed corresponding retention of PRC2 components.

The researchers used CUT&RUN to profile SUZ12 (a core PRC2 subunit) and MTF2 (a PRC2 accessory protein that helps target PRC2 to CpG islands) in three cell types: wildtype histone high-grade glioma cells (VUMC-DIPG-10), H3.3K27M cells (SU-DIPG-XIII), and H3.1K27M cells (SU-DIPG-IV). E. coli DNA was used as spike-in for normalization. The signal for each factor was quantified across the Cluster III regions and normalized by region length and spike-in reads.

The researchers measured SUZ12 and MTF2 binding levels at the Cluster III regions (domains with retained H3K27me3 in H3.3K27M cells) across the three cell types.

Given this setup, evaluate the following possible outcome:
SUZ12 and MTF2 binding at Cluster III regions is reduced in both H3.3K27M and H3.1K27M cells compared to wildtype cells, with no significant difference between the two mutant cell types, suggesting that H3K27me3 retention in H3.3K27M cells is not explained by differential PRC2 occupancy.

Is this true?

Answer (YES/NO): NO